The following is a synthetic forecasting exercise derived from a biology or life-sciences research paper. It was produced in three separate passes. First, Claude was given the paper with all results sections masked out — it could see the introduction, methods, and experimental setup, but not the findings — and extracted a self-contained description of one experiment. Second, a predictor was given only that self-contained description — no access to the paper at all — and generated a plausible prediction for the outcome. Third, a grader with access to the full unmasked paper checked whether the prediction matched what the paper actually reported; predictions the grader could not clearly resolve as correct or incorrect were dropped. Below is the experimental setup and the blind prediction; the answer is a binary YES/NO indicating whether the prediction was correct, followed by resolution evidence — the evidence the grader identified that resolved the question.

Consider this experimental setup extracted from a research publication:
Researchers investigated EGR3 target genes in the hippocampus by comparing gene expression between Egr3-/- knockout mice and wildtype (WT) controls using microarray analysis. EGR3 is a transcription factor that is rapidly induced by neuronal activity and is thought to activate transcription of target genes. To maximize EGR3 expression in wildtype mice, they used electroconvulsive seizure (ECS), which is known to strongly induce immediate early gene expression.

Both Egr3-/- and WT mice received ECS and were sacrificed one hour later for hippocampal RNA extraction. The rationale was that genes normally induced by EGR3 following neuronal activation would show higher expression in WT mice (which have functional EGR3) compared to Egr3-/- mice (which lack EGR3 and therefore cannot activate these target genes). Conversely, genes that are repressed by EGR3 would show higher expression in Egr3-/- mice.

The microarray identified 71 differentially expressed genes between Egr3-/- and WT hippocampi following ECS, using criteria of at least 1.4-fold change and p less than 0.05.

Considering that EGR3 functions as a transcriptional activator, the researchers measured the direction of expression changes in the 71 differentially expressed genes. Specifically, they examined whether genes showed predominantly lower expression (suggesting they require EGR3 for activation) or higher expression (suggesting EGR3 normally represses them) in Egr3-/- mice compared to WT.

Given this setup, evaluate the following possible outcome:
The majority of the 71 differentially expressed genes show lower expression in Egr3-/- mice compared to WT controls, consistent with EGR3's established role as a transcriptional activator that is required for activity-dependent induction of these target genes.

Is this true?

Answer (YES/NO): YES